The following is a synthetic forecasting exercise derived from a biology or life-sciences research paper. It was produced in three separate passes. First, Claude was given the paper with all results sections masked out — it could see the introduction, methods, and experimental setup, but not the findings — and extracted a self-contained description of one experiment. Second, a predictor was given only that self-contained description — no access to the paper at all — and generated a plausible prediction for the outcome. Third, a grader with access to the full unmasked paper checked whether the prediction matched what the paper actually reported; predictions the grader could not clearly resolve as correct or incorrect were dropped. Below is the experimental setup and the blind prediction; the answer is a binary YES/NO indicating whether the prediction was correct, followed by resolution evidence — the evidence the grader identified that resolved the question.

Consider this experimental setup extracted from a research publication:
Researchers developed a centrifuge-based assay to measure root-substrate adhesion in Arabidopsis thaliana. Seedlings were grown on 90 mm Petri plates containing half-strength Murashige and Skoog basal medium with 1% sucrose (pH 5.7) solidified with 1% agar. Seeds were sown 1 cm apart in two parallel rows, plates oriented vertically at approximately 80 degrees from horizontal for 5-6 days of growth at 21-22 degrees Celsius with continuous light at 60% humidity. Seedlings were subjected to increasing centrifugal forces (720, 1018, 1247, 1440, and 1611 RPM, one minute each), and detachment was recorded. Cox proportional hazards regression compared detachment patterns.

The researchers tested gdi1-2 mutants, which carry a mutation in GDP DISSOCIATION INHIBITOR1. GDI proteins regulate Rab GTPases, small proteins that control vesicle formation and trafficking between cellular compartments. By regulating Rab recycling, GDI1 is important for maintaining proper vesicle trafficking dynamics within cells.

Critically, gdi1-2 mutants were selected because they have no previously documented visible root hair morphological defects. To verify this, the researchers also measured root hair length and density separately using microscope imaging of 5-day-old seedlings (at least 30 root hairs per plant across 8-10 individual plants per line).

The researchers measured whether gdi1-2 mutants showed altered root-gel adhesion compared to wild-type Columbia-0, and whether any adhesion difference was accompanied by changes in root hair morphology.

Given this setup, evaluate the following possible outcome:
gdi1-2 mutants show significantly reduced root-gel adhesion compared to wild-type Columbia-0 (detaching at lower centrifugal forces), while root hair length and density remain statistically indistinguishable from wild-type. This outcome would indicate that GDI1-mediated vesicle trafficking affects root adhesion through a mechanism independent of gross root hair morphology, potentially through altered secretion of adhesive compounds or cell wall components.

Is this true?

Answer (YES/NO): NO